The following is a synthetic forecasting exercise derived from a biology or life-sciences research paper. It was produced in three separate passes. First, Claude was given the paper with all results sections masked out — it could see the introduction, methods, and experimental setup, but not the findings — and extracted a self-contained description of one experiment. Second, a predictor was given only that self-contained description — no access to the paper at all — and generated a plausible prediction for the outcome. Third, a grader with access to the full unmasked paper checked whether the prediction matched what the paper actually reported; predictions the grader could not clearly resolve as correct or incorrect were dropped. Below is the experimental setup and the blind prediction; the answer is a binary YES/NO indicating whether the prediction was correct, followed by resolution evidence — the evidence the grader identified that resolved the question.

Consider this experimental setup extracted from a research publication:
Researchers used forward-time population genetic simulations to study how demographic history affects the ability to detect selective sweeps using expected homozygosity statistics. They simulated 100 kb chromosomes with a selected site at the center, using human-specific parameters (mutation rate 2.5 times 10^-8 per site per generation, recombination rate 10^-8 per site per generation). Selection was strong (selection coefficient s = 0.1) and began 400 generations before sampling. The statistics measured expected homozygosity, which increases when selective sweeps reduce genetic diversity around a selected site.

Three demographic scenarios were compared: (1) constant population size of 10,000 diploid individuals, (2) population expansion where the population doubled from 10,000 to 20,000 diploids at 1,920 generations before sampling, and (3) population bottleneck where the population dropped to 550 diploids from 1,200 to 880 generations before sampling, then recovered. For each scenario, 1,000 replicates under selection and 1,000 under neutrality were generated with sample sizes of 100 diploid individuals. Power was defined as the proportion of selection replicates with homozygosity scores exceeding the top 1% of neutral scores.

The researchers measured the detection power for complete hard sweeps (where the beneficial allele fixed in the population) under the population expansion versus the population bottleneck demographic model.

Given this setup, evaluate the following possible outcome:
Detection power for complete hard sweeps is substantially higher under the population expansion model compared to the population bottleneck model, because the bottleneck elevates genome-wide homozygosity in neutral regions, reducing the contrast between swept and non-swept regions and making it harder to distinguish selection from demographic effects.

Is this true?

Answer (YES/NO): YES